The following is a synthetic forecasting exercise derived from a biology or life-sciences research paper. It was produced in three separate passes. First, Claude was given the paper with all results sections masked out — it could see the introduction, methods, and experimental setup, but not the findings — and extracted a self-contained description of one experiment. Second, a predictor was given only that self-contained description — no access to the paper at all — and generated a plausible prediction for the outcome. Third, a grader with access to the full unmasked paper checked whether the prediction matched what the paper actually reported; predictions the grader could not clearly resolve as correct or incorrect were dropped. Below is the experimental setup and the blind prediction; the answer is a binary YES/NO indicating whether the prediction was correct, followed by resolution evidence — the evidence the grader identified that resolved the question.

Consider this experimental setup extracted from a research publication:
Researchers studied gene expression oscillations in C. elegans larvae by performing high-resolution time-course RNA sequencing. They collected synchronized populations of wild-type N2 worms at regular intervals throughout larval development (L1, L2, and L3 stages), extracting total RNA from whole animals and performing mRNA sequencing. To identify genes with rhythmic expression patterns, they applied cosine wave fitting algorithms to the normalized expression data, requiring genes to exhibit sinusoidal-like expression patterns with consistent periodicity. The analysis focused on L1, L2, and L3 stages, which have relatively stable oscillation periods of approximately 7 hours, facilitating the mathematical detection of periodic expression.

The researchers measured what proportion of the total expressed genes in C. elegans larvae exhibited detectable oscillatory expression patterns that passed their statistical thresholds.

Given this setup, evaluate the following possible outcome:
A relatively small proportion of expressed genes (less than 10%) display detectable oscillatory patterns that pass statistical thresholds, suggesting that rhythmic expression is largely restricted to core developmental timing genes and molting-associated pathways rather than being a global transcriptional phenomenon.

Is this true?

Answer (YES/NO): NO